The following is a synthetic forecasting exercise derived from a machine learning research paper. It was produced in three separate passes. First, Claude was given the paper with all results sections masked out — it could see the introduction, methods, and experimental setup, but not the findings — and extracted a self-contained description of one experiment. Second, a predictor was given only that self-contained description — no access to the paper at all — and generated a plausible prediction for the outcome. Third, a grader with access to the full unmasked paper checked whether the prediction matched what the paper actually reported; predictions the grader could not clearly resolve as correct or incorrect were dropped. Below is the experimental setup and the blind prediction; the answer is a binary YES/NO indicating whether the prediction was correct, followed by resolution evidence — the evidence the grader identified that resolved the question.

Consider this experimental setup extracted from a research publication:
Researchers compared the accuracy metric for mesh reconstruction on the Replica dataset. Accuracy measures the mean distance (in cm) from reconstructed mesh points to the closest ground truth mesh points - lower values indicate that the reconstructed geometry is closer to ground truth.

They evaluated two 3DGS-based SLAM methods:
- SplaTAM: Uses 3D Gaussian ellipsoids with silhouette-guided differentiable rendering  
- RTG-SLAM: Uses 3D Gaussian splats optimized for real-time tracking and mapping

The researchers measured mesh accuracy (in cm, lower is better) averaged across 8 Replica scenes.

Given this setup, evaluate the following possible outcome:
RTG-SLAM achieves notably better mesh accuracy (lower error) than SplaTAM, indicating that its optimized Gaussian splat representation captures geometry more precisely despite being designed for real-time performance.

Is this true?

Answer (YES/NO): YES